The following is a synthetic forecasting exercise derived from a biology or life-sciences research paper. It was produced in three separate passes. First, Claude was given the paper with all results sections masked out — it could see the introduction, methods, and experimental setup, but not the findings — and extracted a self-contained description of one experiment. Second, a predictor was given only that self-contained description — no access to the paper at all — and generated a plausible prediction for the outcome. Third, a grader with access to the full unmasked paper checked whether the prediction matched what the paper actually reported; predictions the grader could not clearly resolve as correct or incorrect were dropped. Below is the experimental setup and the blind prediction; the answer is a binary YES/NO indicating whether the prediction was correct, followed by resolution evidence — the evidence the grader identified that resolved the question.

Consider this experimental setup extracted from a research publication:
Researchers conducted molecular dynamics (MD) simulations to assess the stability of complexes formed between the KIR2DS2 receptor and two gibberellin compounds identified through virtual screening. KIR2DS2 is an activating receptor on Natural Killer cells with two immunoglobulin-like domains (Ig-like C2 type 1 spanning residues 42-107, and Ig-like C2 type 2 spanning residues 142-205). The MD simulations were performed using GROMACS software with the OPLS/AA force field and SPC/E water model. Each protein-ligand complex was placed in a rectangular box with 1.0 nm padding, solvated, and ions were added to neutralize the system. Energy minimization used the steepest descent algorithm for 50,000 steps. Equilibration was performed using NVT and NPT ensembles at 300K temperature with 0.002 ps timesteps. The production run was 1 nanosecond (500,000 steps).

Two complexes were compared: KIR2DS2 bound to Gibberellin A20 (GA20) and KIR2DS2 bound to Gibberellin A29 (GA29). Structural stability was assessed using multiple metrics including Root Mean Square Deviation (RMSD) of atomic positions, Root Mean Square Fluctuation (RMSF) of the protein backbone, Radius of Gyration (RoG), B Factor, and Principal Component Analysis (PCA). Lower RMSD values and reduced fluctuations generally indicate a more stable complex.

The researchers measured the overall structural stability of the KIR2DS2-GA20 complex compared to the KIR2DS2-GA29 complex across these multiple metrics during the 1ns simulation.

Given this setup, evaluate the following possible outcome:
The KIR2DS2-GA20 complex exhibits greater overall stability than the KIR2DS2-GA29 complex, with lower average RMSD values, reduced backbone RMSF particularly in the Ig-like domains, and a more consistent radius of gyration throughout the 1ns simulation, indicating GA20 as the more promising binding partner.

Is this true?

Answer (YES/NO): NO